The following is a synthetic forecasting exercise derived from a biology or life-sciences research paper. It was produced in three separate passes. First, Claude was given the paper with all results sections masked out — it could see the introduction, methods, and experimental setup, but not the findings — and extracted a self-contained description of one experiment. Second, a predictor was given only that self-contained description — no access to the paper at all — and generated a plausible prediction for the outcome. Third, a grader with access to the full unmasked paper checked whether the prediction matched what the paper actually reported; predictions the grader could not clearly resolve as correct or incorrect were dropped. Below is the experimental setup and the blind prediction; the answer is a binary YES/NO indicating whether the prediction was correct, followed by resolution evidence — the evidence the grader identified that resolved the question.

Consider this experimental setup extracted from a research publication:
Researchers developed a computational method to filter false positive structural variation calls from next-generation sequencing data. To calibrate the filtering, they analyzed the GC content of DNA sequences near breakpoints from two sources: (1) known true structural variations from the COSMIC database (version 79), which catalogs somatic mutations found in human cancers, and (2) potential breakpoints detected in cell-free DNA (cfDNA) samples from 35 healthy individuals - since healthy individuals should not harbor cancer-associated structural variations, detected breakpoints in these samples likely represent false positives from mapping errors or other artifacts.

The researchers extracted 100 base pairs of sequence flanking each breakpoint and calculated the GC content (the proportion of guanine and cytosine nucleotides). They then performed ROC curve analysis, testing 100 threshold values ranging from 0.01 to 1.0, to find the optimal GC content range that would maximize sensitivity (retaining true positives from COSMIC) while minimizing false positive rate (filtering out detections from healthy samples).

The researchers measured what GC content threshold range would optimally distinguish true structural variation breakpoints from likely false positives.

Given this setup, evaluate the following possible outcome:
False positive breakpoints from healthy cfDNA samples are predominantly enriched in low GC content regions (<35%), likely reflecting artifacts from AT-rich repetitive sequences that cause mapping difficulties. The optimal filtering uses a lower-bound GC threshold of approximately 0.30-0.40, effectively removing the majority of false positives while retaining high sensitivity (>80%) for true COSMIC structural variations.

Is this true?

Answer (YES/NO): NO